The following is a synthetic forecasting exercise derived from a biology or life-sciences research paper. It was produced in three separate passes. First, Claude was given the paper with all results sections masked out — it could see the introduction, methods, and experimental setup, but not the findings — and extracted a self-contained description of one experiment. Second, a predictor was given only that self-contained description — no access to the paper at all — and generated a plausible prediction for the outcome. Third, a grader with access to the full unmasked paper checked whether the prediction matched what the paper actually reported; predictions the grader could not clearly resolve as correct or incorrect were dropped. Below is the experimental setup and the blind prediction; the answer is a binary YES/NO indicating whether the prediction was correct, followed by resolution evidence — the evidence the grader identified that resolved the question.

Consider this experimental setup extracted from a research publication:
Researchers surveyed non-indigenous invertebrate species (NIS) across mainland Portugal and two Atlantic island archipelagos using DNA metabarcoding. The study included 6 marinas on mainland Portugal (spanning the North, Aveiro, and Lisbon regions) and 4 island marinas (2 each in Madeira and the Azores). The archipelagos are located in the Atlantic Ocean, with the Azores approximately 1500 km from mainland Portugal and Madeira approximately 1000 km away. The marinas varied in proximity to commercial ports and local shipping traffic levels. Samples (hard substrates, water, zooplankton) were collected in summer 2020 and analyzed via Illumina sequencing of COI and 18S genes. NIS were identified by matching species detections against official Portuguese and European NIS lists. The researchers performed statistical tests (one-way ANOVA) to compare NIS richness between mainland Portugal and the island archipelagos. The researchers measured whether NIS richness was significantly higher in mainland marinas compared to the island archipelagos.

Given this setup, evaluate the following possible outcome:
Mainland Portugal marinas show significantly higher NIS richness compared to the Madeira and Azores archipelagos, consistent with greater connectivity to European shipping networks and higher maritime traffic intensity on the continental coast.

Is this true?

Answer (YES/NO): NO